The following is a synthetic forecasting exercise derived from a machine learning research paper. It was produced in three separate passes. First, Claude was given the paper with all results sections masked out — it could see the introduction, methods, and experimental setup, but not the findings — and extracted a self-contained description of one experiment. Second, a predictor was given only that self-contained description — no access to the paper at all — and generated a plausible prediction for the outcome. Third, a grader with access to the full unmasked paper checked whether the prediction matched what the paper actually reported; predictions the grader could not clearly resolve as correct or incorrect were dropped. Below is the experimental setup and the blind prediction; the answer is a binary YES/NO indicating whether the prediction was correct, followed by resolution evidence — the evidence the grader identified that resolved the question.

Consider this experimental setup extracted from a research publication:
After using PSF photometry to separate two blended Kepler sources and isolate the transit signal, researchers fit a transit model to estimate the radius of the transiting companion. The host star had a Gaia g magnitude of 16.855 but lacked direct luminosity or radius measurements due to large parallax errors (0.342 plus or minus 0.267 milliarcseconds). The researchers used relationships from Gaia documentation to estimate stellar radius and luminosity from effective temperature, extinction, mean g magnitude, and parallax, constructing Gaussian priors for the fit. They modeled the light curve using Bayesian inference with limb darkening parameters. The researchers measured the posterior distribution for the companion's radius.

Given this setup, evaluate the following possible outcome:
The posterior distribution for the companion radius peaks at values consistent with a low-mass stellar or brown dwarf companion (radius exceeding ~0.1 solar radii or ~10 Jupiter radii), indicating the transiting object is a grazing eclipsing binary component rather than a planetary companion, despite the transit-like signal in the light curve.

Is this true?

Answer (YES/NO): NO